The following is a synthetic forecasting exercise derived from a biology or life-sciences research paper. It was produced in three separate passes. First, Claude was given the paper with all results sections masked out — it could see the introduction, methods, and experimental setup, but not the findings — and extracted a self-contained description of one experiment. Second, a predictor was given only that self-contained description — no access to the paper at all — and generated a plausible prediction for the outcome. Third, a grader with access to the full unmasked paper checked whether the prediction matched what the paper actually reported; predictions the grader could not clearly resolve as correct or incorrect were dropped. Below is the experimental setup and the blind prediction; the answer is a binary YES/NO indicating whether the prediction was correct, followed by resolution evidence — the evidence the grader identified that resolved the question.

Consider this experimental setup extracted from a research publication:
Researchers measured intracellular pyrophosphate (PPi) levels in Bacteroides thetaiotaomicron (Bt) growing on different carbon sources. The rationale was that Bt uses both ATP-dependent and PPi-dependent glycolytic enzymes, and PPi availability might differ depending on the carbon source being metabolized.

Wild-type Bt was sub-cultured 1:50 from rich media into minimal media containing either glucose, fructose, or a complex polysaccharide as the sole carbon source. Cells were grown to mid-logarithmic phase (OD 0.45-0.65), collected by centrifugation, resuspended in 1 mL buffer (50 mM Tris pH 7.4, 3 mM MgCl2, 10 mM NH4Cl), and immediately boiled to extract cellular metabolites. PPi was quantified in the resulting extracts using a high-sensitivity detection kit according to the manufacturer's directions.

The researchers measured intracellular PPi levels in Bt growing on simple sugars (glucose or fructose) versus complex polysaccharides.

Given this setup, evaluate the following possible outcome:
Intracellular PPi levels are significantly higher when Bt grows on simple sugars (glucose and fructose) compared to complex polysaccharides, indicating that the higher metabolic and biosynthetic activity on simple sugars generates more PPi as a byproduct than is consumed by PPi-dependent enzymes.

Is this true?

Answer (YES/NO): NO